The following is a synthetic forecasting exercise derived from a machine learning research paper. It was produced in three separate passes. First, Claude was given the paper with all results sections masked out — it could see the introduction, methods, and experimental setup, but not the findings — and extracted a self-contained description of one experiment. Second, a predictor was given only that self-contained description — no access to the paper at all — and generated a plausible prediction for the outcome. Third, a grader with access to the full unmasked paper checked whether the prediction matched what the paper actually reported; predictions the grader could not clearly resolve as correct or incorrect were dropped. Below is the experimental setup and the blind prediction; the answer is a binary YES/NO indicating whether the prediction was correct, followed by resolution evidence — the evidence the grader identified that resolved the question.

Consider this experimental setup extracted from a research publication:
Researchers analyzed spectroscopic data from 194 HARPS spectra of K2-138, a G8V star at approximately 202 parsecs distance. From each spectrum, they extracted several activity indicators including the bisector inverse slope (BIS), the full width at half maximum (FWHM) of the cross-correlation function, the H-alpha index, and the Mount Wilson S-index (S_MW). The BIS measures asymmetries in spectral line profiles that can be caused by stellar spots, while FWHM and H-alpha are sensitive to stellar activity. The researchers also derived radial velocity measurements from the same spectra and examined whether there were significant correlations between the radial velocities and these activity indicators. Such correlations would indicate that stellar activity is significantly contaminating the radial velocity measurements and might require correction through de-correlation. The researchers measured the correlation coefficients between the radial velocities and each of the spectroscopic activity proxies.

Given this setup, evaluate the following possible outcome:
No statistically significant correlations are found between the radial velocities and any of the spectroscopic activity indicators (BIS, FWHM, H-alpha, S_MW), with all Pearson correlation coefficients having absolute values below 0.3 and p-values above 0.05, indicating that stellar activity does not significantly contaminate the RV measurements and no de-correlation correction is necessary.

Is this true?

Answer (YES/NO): YES